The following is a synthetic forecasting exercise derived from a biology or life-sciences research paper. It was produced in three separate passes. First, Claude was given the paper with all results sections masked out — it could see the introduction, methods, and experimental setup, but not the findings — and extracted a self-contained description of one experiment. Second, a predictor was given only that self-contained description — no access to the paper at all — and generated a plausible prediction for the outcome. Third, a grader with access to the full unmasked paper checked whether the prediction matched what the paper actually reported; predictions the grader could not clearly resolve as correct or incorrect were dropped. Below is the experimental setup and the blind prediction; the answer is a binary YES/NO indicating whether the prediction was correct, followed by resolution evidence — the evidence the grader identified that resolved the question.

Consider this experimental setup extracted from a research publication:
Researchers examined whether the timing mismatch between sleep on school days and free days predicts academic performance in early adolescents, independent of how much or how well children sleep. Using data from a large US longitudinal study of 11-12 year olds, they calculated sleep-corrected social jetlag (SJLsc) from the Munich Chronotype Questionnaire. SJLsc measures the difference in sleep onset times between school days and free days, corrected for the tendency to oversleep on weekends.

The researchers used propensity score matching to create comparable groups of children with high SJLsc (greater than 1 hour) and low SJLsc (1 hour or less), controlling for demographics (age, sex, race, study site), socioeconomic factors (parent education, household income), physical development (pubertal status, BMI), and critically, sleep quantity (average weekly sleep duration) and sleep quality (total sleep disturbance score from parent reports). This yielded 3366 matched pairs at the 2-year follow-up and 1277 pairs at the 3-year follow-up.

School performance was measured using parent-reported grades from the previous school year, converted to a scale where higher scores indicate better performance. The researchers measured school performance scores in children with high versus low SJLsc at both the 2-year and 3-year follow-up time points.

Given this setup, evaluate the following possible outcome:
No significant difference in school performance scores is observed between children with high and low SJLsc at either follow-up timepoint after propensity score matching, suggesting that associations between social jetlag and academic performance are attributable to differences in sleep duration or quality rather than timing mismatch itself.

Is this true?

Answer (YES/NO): NO